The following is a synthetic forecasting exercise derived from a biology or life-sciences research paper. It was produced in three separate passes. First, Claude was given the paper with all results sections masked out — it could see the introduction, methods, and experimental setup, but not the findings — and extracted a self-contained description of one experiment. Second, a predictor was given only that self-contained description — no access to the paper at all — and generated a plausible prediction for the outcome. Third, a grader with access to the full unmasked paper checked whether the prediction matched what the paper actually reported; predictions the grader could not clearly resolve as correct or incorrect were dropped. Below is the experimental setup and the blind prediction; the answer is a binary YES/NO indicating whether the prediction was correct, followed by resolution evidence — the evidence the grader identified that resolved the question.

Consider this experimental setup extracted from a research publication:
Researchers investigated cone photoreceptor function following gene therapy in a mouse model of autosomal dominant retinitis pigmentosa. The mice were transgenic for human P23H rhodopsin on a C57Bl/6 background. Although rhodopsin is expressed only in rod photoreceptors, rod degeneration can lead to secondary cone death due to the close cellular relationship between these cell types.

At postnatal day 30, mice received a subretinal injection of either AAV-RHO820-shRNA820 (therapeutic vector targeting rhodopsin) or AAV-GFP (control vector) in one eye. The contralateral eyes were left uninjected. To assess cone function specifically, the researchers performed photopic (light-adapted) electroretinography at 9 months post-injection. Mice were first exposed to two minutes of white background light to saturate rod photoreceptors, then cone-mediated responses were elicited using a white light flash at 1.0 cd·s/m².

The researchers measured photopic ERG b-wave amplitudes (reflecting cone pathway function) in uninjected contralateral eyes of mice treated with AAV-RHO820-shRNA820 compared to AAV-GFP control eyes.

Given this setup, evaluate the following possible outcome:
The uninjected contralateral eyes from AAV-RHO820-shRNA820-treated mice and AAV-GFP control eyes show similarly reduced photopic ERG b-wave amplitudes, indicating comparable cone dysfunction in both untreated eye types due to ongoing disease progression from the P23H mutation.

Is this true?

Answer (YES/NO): NO